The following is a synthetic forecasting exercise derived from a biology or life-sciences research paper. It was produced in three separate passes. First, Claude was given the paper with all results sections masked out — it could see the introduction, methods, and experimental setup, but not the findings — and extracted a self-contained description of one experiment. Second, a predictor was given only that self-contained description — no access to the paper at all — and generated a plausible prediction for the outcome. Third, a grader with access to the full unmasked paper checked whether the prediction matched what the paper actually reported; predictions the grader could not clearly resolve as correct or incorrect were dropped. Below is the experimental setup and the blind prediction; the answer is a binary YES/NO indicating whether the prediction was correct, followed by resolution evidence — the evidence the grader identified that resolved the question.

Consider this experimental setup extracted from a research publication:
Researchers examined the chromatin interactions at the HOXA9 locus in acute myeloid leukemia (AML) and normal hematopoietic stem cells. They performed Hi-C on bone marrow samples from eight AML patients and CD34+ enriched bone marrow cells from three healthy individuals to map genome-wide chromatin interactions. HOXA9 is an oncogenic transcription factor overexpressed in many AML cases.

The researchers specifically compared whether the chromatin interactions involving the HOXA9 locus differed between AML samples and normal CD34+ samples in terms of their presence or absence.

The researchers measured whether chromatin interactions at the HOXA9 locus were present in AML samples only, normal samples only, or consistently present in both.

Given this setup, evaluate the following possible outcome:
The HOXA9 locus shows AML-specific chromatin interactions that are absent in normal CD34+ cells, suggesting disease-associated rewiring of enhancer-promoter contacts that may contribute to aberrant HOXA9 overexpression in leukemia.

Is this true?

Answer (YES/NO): NO